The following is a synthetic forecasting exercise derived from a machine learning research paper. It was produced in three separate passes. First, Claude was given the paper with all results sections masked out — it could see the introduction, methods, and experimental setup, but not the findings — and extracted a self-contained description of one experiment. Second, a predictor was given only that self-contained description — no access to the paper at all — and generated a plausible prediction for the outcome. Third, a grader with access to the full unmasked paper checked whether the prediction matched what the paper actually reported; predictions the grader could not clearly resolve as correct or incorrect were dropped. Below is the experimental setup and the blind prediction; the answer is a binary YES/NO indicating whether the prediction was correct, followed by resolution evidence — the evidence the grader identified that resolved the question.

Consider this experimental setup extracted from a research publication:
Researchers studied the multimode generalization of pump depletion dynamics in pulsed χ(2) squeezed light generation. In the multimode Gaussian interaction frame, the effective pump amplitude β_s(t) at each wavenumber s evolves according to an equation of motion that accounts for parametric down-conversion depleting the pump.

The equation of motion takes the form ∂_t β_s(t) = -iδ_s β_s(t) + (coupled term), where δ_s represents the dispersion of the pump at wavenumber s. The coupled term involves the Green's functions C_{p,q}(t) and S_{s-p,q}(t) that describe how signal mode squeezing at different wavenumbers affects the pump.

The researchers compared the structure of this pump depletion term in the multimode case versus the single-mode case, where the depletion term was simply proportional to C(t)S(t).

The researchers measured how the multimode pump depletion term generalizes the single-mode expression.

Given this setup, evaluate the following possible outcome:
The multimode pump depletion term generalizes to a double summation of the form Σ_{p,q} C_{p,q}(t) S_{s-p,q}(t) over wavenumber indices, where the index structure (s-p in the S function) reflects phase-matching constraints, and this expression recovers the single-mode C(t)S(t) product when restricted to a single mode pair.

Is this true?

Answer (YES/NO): YES